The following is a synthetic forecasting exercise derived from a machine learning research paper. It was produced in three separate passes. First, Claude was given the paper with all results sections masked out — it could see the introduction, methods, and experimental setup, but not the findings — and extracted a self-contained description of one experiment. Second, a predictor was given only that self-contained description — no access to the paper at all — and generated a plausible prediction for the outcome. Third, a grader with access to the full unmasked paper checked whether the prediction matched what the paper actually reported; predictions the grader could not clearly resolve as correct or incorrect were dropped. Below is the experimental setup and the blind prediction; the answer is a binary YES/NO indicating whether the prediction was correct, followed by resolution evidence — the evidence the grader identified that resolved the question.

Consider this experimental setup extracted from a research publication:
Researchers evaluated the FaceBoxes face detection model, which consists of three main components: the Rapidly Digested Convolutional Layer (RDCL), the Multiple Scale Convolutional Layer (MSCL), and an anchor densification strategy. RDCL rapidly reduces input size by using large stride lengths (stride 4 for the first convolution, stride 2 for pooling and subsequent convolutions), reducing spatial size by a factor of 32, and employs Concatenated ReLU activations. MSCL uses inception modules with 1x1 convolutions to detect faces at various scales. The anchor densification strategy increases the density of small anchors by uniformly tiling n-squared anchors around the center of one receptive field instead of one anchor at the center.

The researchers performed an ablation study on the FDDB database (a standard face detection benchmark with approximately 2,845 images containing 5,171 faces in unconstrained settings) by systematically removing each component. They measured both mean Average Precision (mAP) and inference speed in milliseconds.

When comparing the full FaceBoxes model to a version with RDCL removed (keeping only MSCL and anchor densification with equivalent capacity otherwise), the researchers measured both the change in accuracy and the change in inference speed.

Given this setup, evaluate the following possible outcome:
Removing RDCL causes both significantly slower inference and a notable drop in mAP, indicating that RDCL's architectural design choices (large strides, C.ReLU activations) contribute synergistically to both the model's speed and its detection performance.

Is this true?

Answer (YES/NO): NO